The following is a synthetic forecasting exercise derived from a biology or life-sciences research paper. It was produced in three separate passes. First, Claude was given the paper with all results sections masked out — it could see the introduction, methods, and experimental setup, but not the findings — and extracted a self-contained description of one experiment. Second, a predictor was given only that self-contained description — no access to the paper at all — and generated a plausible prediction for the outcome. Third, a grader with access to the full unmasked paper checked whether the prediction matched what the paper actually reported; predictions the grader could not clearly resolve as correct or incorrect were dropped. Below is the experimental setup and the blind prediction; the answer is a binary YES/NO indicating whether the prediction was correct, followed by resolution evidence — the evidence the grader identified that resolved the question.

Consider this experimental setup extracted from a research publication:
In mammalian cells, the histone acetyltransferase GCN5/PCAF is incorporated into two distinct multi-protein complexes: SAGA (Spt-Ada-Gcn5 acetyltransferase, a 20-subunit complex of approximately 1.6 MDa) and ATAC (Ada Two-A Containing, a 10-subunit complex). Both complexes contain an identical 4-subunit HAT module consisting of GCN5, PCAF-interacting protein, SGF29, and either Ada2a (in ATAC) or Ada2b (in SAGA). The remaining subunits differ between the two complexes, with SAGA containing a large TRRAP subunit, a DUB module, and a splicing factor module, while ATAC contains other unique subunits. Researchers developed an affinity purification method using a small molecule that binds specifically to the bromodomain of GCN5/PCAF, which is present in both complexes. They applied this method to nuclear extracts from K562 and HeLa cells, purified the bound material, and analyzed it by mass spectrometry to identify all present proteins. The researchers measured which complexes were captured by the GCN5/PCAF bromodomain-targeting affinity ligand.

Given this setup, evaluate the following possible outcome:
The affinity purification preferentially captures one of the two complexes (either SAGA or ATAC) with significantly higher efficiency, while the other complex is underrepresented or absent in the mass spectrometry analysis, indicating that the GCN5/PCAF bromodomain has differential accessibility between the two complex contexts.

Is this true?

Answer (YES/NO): NO